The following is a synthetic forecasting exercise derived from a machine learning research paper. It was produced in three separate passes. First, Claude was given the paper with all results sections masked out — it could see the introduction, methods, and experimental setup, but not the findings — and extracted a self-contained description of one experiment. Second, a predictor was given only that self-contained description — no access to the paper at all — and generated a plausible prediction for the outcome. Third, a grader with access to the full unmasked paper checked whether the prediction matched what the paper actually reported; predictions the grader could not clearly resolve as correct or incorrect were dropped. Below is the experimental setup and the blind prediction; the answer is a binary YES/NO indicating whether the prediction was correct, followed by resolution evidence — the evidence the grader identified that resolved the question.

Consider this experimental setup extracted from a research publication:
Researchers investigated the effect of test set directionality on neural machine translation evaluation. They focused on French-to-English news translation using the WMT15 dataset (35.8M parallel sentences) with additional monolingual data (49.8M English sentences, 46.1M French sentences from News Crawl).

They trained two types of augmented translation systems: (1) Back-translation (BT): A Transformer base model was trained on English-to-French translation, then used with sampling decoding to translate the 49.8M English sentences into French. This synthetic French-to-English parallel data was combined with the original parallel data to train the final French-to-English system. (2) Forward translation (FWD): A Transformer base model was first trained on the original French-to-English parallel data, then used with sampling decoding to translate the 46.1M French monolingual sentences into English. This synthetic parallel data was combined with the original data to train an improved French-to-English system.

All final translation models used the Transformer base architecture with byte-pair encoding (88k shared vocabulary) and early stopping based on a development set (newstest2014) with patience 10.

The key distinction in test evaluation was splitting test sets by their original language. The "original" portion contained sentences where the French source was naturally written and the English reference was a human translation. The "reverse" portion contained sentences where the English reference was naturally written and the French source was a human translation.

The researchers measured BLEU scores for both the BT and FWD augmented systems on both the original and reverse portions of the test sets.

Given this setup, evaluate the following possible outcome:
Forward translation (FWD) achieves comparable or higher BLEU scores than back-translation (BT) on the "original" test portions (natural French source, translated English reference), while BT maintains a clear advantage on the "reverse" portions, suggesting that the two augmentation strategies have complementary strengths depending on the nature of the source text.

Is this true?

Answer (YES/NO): YES